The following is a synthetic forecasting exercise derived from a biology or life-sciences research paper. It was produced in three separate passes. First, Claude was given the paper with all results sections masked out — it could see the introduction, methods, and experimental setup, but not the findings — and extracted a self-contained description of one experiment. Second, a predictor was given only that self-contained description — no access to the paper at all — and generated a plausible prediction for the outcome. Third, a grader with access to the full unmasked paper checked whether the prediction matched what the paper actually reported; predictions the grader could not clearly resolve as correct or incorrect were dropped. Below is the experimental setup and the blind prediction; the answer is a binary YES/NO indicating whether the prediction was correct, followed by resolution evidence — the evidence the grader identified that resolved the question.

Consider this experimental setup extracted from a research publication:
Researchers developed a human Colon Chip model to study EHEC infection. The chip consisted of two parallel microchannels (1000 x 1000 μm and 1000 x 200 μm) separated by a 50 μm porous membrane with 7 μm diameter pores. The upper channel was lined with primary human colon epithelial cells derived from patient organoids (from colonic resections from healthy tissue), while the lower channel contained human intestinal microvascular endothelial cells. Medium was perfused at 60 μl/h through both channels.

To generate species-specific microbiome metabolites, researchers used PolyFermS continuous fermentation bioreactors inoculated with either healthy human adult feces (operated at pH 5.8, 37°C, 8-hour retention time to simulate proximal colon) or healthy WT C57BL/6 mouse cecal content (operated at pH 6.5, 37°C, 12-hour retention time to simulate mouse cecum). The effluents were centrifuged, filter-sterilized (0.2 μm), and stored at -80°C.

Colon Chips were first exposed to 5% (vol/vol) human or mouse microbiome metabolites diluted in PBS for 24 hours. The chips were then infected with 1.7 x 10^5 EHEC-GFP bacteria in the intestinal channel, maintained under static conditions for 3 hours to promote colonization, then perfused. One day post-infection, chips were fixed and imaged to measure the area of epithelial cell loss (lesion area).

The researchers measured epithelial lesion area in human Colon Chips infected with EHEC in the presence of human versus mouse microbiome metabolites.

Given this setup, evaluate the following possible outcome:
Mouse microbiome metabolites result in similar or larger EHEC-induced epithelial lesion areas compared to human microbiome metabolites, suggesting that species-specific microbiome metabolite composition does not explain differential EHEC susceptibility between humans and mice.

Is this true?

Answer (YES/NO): NO